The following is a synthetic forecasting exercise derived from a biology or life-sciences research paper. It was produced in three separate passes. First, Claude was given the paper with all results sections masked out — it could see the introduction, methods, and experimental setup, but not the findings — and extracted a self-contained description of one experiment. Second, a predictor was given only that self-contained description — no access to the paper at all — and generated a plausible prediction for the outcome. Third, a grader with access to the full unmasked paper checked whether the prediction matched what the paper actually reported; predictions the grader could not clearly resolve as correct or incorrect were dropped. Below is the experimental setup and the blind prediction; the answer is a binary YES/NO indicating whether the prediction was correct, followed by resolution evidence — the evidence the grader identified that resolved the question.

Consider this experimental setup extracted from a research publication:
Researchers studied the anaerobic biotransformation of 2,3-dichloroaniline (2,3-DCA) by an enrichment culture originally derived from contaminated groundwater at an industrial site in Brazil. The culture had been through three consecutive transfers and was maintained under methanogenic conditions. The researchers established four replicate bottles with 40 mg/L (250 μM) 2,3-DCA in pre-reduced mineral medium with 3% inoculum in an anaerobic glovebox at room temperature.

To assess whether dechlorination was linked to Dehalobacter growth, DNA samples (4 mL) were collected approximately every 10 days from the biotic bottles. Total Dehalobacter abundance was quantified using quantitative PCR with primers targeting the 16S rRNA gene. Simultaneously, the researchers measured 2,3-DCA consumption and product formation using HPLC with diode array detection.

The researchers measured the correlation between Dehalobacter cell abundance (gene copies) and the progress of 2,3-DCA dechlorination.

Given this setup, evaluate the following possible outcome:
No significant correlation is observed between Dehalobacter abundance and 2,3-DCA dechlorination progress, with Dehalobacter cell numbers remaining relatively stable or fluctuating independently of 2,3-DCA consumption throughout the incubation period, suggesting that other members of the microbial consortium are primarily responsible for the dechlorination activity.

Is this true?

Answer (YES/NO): NO